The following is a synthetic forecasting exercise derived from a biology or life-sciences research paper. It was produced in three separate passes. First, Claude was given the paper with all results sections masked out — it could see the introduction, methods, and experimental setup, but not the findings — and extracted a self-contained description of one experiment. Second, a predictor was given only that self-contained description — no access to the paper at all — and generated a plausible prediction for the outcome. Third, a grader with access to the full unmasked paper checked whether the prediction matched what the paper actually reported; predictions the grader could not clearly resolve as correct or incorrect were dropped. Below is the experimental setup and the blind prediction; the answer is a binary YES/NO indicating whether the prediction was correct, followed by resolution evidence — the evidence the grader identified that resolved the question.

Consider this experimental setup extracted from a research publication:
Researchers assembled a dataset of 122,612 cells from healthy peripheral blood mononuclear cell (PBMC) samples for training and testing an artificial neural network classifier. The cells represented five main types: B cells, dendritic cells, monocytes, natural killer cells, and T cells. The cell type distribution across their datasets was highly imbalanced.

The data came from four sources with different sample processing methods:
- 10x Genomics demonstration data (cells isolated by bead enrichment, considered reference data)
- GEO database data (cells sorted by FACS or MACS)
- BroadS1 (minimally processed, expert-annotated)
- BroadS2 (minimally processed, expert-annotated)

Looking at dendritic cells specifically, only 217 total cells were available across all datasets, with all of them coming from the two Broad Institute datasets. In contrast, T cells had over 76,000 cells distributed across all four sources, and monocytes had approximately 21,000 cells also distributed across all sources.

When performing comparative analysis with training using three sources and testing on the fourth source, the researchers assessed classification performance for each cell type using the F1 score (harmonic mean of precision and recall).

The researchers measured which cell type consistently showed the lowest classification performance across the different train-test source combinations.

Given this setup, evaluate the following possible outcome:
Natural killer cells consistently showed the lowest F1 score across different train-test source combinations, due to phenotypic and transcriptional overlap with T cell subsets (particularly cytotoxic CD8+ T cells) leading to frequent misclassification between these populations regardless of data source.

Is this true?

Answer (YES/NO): NO